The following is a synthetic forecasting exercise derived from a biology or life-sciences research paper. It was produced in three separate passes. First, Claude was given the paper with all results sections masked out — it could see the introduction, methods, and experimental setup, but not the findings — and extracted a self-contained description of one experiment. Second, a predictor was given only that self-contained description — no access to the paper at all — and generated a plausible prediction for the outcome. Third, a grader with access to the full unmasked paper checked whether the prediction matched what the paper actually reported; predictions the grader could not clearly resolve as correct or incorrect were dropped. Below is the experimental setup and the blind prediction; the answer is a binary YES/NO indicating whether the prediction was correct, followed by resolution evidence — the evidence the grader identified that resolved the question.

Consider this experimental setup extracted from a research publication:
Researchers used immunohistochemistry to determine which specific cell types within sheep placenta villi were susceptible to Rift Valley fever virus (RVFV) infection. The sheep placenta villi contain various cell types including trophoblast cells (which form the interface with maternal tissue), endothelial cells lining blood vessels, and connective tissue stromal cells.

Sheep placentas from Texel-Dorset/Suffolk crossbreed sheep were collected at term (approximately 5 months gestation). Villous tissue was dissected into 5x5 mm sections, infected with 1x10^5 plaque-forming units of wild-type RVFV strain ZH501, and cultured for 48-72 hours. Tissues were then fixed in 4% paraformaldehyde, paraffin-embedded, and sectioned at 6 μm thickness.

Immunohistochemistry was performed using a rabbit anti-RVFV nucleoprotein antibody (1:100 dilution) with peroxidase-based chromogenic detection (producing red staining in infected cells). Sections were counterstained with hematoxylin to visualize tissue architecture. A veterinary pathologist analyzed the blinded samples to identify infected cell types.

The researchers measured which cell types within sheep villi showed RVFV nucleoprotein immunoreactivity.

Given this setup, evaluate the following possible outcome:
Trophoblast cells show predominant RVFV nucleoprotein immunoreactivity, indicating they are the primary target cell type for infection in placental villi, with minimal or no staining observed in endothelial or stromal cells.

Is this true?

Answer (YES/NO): NO